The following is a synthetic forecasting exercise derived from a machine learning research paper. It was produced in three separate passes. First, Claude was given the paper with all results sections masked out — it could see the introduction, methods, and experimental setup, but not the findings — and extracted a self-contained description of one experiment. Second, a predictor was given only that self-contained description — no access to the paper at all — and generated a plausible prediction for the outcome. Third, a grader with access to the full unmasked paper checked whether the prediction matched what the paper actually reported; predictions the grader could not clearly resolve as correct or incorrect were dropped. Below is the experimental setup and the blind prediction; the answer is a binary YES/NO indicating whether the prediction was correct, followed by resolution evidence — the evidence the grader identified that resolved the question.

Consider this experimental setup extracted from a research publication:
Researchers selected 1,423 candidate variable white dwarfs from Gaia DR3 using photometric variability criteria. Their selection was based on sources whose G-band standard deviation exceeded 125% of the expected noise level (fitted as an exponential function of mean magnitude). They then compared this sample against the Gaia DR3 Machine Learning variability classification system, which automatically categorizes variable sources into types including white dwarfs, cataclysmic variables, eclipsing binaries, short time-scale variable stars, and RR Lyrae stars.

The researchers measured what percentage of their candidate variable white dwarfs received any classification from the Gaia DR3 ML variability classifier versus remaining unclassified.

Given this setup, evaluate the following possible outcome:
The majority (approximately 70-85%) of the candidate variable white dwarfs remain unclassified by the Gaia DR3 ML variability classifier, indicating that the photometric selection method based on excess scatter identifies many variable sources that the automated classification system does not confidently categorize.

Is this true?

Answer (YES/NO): NO